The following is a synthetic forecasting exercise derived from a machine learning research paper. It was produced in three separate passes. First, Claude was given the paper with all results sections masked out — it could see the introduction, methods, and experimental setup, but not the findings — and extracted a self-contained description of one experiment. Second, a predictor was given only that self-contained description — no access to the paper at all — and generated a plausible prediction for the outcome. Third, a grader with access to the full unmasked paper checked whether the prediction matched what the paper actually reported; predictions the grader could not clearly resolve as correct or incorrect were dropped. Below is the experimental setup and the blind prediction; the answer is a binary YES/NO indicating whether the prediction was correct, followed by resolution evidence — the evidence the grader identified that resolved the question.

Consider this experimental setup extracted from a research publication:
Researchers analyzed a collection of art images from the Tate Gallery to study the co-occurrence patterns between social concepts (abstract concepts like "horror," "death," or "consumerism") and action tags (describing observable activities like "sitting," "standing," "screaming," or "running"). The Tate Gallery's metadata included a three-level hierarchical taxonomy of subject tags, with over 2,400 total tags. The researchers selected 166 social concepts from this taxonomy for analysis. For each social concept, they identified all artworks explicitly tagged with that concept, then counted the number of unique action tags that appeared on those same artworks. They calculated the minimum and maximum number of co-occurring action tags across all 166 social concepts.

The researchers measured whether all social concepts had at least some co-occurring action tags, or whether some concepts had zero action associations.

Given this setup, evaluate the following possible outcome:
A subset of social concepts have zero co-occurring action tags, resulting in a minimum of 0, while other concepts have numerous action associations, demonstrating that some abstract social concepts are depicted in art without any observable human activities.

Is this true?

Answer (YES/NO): YES